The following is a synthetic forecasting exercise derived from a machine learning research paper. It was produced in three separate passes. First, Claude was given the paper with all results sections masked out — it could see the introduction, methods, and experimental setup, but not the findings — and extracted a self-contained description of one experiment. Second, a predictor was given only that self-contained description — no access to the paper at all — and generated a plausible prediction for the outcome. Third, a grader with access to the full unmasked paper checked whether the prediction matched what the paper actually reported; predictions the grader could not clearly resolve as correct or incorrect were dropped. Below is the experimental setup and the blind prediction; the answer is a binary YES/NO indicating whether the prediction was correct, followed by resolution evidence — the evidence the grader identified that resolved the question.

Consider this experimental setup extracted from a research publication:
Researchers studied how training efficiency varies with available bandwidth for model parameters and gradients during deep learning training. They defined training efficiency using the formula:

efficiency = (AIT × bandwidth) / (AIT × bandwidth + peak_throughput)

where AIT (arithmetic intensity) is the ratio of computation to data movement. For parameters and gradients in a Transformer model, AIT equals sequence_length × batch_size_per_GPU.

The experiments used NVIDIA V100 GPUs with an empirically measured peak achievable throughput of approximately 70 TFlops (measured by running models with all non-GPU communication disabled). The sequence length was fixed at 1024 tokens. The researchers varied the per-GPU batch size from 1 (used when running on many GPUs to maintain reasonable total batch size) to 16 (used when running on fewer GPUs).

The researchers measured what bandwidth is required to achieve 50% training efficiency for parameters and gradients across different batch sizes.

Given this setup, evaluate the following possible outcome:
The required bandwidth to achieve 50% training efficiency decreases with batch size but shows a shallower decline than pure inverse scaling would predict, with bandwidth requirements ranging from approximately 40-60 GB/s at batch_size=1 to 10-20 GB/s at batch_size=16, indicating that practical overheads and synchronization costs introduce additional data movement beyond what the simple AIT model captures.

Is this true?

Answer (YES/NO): NO